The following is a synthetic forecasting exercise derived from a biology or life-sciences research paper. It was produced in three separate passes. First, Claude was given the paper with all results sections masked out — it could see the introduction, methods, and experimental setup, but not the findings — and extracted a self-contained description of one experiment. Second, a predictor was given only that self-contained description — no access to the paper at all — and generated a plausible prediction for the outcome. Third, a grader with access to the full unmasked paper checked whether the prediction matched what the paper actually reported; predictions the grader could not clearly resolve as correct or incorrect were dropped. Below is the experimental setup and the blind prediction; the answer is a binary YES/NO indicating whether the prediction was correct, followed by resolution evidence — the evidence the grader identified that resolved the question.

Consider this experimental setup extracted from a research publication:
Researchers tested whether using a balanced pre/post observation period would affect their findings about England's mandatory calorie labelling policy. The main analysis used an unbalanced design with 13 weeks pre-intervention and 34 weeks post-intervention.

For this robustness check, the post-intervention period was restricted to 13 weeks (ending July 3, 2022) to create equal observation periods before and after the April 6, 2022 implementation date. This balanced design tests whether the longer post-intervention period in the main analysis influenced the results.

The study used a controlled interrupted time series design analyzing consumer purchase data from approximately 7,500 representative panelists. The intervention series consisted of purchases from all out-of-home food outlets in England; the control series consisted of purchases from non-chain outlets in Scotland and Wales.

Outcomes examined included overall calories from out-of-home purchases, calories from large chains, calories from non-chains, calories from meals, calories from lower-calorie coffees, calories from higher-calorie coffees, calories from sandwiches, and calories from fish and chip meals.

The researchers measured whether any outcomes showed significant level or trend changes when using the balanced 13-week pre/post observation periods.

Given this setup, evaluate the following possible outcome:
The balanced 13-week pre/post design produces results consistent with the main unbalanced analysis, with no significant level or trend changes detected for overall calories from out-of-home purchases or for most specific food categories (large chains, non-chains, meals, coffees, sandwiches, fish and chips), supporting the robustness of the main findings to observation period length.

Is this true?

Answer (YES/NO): NO